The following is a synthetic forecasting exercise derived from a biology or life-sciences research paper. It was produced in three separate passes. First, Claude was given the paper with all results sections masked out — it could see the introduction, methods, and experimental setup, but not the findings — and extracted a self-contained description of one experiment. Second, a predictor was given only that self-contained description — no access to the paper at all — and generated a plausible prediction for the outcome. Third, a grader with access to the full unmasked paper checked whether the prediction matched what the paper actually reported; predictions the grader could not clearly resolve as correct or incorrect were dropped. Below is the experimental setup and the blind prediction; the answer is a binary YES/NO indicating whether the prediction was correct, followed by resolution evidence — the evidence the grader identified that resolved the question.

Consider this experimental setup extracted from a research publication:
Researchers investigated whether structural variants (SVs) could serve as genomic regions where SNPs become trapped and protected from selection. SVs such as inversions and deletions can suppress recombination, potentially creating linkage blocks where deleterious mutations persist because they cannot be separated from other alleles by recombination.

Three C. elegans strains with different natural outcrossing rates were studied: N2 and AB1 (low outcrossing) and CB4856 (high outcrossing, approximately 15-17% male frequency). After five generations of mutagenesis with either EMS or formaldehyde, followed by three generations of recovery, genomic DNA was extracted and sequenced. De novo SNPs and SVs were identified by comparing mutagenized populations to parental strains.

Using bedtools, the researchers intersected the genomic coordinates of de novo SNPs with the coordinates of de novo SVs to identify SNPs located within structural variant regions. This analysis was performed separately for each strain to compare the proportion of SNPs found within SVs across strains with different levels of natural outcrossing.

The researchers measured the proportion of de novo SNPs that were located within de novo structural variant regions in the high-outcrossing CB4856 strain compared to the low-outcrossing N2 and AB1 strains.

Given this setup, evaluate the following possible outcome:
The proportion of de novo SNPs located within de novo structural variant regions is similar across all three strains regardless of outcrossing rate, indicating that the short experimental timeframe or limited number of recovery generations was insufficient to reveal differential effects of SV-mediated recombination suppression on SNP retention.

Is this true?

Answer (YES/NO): NO